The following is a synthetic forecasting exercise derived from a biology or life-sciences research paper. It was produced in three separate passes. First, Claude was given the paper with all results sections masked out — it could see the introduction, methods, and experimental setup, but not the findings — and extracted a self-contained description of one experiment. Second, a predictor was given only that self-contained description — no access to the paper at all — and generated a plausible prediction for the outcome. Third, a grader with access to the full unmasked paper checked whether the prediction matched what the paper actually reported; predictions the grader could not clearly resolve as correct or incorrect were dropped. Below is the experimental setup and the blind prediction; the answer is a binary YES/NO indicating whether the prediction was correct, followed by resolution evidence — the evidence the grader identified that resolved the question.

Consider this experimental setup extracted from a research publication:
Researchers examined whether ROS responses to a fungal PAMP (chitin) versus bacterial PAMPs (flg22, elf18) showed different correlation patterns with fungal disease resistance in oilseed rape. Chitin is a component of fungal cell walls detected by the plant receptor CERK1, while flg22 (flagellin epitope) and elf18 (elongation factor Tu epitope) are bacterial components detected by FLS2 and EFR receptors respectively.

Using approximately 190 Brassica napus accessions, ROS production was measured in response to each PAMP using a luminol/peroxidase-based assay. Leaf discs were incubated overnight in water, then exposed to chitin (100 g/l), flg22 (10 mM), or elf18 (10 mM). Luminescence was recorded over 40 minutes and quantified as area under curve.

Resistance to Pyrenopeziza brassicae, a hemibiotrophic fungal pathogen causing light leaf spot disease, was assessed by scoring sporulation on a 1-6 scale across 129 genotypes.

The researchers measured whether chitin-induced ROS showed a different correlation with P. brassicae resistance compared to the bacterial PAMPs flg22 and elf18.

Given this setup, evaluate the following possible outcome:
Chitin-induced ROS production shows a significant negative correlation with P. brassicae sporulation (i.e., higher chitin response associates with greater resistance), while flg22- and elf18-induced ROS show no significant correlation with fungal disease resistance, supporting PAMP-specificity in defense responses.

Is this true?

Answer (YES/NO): NO